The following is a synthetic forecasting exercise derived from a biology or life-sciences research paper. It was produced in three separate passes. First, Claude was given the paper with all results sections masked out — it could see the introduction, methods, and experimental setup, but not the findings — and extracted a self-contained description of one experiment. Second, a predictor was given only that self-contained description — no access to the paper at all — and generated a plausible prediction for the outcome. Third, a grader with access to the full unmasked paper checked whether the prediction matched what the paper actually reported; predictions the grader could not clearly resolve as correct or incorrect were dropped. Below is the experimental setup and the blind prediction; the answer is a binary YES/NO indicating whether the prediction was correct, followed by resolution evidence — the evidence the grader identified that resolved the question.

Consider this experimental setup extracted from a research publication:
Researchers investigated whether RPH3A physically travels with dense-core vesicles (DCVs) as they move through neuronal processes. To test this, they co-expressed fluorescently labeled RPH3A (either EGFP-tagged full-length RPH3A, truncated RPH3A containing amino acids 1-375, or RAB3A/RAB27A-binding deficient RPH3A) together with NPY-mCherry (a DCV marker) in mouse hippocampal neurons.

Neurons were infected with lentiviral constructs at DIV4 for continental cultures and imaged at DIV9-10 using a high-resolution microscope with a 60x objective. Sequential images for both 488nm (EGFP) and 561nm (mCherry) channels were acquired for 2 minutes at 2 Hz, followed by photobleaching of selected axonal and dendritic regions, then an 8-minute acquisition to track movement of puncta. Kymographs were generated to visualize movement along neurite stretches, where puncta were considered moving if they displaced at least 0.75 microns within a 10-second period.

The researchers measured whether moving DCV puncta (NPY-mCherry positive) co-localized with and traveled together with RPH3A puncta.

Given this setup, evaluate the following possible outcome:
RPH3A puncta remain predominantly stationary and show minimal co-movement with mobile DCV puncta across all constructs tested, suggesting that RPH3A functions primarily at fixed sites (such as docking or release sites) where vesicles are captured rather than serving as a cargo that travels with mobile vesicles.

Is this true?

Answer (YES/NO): YES